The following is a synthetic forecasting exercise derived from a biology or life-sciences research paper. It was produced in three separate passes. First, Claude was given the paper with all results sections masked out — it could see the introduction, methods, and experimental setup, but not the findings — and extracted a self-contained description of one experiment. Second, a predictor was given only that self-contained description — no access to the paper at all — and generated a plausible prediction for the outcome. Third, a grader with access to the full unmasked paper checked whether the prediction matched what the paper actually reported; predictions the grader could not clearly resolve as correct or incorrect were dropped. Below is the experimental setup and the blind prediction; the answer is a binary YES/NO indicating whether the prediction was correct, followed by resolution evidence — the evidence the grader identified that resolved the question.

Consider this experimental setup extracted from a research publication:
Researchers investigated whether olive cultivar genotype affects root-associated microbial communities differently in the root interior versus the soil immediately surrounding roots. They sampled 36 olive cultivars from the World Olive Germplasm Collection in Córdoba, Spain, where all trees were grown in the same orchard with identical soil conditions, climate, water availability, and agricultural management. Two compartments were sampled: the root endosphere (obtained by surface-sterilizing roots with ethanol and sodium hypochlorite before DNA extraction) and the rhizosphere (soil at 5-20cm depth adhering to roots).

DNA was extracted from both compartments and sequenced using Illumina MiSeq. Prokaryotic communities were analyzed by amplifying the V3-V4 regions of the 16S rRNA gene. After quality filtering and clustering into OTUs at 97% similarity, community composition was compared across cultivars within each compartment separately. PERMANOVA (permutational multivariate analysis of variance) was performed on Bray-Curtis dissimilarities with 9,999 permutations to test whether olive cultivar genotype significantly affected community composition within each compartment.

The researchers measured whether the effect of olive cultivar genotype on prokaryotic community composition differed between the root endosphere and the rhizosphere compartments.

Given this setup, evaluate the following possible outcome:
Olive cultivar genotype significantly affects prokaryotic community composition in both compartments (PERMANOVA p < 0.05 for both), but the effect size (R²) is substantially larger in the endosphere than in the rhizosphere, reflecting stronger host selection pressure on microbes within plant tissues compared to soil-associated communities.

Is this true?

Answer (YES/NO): NO